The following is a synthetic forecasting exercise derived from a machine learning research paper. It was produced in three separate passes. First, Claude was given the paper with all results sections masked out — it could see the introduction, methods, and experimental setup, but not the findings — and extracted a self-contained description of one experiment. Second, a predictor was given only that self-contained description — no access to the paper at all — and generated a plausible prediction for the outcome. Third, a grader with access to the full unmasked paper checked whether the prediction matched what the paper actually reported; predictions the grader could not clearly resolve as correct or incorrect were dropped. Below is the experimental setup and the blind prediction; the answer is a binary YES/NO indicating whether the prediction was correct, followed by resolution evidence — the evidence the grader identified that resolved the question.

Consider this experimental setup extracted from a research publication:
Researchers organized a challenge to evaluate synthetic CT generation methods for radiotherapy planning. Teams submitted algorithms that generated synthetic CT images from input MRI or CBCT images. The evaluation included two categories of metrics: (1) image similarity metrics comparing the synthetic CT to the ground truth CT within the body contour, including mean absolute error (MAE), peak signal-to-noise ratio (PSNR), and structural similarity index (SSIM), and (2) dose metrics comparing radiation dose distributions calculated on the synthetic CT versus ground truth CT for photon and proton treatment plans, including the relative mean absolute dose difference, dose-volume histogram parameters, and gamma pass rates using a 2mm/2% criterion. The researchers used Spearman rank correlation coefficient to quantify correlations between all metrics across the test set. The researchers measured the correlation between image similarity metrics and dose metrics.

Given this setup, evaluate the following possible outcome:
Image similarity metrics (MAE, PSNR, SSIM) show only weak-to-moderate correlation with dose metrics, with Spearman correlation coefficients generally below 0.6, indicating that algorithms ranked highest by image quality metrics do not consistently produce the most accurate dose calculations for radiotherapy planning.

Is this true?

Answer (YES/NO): YES